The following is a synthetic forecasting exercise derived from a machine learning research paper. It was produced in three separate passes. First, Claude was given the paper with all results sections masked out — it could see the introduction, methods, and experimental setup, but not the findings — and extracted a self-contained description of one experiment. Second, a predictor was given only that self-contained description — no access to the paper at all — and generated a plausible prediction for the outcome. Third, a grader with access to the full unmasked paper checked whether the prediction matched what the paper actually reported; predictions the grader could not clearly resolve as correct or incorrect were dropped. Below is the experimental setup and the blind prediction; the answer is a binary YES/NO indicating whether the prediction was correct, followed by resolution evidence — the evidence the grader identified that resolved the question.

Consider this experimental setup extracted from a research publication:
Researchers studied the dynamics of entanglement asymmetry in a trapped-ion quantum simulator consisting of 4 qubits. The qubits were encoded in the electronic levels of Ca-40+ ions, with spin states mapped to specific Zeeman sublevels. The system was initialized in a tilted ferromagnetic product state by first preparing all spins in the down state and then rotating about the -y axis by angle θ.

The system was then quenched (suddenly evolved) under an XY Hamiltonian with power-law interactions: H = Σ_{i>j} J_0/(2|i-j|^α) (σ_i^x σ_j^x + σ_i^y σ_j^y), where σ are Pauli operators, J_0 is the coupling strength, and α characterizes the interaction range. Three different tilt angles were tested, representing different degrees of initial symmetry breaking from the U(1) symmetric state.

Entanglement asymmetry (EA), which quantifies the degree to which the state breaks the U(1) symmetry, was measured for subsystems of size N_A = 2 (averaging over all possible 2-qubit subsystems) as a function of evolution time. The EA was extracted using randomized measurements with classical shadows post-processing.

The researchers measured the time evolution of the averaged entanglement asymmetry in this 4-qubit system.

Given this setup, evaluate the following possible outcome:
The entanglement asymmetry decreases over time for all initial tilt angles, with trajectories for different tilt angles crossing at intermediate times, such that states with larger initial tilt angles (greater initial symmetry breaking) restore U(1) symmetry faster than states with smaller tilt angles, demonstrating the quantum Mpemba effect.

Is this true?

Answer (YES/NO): YES